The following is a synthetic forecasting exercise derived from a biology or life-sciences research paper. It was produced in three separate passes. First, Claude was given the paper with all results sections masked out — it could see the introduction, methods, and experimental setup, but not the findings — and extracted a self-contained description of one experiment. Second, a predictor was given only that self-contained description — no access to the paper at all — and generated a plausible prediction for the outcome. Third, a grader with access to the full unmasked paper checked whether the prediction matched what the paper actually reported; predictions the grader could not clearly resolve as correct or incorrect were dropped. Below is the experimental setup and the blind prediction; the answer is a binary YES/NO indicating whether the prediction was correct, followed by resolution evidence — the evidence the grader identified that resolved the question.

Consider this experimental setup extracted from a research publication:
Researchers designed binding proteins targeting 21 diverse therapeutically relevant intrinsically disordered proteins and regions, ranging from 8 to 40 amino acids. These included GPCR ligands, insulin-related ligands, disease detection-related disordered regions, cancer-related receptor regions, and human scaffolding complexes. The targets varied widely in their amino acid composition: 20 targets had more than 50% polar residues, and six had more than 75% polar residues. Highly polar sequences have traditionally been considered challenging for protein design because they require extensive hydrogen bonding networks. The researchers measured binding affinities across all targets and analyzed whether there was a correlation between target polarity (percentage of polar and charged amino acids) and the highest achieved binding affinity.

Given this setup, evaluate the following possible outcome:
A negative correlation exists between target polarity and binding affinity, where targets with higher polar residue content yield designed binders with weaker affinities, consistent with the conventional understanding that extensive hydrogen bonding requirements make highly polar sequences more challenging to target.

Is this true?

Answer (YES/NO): NO